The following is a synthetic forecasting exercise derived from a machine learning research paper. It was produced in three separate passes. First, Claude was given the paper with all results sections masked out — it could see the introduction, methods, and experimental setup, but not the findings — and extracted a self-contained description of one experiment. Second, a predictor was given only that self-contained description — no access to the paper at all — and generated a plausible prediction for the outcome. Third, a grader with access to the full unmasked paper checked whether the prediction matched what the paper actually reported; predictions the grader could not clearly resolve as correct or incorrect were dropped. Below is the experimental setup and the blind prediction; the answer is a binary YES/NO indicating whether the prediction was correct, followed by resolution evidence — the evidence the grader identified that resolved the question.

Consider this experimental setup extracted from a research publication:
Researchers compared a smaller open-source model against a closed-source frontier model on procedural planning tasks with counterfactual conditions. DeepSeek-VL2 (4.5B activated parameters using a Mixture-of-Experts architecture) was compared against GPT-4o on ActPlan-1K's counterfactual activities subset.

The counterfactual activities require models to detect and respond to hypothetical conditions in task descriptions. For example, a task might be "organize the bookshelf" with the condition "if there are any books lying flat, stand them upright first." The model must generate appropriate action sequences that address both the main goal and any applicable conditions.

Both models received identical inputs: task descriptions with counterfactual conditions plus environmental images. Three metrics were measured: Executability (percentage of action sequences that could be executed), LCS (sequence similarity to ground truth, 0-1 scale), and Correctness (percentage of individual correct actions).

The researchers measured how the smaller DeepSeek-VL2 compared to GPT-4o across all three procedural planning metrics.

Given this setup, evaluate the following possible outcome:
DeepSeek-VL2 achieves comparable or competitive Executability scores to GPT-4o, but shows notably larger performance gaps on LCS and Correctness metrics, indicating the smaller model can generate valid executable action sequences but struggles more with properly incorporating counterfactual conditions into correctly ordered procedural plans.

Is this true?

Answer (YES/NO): NO